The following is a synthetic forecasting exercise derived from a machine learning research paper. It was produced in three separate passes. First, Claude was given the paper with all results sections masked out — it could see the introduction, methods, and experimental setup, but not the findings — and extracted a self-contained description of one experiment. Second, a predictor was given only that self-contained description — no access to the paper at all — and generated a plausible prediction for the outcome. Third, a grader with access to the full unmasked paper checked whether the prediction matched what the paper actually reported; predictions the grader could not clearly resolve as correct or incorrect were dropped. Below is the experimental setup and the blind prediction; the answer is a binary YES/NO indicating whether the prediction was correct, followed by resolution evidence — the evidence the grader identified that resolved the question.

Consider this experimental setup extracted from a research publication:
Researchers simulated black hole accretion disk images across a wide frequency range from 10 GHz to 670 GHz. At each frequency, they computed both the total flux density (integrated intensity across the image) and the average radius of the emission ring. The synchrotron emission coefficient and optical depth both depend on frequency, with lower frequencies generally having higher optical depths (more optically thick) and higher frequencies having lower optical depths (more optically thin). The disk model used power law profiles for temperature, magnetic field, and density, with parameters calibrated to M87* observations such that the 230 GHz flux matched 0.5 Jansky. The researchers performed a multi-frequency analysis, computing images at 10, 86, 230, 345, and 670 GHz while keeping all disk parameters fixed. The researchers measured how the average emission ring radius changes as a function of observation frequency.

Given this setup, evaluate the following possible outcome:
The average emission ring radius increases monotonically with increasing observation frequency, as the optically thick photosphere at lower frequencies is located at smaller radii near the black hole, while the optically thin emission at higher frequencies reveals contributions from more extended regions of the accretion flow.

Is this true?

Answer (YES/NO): NO